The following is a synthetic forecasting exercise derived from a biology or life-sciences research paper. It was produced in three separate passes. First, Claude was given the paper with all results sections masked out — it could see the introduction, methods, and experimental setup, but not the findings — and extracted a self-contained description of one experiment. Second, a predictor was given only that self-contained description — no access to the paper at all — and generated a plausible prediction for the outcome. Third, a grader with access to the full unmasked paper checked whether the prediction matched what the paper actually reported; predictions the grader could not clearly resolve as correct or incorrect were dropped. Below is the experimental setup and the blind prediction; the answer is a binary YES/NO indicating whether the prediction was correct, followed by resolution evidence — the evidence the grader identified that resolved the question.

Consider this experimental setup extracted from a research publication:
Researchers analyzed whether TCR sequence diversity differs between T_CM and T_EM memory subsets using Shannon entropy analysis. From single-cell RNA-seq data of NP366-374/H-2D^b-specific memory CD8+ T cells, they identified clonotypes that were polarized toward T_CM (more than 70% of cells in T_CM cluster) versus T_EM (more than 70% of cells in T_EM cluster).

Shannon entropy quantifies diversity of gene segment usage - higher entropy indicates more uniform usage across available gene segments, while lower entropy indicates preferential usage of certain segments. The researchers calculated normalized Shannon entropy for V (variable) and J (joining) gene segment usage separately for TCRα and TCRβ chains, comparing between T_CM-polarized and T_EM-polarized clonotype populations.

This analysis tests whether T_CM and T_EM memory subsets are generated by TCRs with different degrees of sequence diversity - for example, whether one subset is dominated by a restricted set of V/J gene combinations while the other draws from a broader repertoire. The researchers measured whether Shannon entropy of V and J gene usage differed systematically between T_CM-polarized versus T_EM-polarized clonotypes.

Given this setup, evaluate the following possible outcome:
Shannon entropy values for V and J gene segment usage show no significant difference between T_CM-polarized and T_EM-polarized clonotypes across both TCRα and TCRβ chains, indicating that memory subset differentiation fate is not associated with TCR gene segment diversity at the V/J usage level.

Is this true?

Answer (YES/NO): NO